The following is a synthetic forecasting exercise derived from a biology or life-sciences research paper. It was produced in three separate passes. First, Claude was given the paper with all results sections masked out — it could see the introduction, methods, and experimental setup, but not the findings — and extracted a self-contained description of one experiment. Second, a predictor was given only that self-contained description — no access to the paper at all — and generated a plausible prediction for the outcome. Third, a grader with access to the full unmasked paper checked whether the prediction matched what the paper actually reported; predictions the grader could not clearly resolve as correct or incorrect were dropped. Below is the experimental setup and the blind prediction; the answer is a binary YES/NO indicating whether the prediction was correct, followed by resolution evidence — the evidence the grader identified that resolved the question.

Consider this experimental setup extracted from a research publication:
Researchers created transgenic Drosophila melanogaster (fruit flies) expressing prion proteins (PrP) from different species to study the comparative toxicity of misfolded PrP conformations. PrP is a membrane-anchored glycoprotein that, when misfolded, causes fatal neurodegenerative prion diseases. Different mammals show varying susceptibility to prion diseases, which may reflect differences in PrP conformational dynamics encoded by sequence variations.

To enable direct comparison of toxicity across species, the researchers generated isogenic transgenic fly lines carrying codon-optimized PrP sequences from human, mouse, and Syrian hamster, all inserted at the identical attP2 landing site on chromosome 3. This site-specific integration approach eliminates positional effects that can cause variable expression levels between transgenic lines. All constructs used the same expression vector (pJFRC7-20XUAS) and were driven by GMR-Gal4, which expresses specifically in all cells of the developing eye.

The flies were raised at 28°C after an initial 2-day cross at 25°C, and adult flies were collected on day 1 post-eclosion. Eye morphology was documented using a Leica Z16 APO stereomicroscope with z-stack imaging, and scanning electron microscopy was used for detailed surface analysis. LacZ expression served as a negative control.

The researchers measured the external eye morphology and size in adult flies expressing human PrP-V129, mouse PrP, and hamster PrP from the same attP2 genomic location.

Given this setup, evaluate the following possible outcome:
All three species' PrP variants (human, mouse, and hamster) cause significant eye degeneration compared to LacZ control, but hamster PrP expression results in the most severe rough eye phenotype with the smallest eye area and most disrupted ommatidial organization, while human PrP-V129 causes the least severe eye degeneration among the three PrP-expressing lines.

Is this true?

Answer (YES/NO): NO